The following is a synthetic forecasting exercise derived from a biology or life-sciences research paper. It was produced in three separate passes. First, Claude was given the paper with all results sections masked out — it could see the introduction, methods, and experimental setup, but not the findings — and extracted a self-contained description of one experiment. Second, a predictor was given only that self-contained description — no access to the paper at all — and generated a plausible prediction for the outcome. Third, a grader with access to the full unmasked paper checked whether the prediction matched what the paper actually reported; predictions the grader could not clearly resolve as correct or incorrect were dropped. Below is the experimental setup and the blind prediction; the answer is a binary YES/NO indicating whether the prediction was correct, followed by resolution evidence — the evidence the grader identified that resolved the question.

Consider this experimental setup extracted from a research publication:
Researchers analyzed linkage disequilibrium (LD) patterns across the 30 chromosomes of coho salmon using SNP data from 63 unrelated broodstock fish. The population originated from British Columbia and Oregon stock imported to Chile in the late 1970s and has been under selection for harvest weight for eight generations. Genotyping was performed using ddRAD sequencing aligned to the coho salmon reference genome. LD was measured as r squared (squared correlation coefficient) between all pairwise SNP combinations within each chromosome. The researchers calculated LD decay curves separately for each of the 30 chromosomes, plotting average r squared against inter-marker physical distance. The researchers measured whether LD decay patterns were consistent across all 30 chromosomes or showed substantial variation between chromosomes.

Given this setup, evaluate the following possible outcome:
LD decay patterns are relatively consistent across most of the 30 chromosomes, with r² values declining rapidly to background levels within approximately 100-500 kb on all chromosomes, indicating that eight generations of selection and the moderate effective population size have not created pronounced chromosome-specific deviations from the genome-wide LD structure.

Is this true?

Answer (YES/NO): NO